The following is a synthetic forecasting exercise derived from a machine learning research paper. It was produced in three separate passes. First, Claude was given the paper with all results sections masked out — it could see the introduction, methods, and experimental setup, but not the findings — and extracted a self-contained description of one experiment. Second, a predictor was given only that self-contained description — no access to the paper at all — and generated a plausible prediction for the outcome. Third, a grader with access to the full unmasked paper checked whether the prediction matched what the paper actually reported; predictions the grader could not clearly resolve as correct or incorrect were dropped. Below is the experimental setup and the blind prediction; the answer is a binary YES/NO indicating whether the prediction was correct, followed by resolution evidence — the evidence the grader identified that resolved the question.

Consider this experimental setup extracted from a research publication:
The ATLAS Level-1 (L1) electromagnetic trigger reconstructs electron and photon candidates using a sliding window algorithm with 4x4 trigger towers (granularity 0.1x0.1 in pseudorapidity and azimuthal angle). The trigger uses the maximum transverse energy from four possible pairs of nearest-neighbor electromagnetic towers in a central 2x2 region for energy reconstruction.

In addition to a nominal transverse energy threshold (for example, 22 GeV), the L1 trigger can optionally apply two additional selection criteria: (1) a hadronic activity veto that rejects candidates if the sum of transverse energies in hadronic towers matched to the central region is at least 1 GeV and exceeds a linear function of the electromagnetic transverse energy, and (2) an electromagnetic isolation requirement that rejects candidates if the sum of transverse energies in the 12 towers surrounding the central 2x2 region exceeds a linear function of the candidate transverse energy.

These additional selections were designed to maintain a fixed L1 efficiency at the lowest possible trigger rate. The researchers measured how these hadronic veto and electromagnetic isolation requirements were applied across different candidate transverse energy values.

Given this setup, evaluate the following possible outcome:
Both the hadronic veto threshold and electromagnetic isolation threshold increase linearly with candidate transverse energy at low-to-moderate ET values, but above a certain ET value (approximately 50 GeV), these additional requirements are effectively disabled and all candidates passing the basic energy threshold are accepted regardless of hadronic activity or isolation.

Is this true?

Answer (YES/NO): YES